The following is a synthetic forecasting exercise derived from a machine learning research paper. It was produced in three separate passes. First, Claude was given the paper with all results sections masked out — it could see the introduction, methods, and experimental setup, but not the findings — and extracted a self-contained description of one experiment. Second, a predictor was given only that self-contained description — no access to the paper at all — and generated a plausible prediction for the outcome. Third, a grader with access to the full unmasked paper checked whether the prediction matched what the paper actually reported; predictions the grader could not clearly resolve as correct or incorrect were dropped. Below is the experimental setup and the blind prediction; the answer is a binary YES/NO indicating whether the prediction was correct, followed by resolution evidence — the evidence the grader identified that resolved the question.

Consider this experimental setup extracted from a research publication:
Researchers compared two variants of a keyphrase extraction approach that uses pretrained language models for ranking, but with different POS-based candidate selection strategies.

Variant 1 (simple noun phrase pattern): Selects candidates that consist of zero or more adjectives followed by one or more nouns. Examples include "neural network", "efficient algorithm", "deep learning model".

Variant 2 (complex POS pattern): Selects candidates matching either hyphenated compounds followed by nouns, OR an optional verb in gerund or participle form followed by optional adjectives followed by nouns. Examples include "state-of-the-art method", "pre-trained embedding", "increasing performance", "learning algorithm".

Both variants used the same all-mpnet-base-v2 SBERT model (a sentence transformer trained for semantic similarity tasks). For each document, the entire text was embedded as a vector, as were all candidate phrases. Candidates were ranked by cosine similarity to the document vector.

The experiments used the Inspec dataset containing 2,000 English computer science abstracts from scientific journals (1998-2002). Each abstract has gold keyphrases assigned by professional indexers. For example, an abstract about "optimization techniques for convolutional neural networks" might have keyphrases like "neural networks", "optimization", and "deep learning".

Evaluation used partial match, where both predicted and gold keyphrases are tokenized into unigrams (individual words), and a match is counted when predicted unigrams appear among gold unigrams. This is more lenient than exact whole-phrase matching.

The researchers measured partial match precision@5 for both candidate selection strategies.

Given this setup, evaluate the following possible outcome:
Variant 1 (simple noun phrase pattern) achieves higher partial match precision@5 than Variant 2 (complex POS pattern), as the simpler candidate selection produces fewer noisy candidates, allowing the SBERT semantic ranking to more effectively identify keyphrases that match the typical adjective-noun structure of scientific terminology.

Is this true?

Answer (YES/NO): YES